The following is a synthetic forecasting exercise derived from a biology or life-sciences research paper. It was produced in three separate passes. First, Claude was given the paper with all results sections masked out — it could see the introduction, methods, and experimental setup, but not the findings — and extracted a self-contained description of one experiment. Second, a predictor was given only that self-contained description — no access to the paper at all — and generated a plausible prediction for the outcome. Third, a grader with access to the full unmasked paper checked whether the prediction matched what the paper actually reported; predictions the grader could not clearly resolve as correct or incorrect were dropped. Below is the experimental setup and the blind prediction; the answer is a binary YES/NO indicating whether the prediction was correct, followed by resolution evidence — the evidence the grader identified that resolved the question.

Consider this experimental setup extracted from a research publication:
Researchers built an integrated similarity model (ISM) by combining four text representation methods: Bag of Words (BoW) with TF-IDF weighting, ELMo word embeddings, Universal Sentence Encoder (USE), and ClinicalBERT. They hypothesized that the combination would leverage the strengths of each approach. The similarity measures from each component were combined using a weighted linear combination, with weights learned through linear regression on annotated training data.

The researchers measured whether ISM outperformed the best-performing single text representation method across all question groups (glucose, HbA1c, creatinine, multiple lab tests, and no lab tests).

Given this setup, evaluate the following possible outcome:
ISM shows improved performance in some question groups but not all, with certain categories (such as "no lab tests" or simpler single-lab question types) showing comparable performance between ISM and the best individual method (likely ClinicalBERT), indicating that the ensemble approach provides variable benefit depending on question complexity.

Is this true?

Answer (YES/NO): NO